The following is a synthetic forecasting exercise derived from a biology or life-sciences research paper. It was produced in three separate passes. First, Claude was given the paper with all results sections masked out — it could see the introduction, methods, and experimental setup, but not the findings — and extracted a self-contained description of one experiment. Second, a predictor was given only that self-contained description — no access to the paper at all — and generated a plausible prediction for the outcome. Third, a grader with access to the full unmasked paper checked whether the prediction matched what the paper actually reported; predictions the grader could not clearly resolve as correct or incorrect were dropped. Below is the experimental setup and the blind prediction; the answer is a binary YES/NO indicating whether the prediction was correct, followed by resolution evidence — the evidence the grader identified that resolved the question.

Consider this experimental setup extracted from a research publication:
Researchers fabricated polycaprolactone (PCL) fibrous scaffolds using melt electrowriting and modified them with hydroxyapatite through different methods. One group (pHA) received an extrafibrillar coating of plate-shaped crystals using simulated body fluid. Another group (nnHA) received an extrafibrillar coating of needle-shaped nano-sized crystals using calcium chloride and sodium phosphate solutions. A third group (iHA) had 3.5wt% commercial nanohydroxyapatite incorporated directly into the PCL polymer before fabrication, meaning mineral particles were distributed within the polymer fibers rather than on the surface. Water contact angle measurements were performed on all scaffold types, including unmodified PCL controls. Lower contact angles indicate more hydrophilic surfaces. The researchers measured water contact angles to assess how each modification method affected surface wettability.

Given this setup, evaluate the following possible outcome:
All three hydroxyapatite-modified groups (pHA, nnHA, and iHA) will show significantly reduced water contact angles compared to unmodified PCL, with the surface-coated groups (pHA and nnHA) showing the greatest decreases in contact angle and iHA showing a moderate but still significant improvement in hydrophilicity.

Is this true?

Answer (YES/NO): NO